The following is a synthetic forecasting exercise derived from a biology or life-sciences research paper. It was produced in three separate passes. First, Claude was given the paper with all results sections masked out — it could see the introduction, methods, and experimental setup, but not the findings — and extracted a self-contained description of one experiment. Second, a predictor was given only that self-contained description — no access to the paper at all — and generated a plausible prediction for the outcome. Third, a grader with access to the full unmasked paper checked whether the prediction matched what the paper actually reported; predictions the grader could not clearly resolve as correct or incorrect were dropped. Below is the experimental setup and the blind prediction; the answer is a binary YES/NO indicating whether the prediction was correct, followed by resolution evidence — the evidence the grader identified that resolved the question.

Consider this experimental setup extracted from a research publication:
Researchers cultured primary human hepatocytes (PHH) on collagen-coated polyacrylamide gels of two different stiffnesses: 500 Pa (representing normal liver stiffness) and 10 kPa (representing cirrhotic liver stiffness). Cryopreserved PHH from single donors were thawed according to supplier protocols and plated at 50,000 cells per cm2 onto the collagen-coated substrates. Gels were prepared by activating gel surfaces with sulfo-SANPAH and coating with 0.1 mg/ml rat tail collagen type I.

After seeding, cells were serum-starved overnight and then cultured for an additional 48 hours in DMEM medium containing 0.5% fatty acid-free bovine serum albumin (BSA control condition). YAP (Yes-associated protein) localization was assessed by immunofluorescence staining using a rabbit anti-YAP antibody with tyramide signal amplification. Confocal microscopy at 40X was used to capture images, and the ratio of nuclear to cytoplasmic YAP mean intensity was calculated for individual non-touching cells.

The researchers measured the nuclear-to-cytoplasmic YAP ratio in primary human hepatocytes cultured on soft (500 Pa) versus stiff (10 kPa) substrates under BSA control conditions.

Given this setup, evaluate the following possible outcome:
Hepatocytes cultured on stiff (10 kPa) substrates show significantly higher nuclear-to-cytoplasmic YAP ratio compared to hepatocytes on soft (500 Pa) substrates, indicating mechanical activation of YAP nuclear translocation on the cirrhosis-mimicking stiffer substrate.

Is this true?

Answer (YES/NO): NO